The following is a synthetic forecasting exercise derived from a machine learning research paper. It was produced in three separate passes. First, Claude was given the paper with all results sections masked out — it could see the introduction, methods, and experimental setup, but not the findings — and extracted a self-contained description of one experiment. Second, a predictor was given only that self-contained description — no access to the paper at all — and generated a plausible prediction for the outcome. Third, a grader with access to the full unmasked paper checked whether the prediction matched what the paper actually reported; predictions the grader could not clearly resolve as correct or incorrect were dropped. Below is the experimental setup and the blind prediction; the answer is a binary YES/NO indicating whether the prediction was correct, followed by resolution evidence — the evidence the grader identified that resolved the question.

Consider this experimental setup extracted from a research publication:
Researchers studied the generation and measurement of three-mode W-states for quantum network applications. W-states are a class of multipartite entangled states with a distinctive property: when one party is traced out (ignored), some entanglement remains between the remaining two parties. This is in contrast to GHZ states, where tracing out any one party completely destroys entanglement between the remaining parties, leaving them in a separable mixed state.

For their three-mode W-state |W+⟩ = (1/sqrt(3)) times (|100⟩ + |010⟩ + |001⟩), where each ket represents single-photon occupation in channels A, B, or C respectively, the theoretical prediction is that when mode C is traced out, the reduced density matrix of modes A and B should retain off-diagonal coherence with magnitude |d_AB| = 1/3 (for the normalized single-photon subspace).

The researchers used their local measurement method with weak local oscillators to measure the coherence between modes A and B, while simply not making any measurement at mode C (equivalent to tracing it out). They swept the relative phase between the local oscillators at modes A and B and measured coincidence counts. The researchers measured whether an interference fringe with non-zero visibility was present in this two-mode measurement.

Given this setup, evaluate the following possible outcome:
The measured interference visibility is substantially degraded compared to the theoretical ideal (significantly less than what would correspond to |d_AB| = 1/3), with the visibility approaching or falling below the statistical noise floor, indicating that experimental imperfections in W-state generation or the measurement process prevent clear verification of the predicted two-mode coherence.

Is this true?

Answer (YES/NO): NO